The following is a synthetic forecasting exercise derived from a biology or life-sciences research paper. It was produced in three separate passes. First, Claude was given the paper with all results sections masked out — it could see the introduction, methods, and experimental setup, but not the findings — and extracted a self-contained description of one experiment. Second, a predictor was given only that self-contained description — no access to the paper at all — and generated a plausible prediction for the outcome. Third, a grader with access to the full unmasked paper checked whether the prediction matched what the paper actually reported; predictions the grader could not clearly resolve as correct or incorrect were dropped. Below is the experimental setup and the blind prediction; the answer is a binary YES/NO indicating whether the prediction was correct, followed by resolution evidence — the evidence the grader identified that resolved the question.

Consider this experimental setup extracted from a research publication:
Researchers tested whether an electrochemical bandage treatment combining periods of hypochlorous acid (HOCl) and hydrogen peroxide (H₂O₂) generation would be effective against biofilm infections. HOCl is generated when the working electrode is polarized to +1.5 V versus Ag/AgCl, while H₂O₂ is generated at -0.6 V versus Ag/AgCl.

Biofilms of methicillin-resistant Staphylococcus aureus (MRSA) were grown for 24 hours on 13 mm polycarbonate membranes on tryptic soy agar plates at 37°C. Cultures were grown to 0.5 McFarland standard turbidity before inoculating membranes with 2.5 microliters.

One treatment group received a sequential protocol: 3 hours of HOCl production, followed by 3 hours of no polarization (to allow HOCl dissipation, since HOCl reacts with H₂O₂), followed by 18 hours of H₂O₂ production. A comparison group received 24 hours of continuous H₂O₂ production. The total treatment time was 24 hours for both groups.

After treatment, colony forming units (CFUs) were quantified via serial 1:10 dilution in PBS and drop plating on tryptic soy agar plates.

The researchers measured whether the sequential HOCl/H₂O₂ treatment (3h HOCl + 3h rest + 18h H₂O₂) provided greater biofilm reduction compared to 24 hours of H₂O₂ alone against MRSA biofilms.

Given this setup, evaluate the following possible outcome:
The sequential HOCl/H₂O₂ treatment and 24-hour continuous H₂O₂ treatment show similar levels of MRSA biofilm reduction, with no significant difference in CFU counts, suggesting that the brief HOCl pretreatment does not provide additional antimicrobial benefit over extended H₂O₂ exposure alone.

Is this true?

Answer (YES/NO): NO